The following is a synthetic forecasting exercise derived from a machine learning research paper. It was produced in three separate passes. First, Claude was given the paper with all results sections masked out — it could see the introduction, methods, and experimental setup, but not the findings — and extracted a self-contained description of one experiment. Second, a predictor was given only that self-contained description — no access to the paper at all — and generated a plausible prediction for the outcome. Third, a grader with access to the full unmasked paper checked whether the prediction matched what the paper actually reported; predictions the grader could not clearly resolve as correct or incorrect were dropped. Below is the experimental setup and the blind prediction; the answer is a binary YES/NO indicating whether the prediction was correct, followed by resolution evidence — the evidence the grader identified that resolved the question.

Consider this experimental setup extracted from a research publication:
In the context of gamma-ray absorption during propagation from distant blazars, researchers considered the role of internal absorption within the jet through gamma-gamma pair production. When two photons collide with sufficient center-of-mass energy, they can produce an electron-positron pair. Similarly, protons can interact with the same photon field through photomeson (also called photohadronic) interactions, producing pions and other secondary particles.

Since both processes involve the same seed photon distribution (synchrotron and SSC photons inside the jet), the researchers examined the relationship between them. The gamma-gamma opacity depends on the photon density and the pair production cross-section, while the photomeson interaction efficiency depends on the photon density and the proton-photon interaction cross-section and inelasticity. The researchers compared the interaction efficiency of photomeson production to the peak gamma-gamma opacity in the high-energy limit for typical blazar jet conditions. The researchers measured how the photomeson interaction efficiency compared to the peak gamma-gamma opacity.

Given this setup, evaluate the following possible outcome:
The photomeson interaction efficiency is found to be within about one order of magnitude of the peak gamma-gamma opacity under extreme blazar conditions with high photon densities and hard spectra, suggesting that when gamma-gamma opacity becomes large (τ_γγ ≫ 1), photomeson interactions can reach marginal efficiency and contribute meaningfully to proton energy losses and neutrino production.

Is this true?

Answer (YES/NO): NO